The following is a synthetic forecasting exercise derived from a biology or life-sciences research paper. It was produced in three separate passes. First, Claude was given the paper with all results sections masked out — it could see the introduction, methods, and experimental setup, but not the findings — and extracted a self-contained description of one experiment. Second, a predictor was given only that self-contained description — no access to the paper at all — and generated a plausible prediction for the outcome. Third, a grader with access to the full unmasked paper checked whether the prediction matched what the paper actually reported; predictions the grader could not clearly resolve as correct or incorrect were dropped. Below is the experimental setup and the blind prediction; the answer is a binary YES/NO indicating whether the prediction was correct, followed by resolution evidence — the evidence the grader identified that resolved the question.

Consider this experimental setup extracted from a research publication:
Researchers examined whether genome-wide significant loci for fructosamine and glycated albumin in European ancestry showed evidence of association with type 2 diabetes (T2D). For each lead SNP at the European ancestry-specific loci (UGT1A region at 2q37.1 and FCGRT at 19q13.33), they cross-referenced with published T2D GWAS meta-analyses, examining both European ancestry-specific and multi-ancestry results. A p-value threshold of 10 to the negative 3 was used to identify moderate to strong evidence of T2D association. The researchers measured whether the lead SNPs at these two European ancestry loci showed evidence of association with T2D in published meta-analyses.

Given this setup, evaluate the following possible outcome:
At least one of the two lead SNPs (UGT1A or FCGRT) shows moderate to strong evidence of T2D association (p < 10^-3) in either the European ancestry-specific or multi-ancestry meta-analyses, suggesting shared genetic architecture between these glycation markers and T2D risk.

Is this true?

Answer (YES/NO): YES